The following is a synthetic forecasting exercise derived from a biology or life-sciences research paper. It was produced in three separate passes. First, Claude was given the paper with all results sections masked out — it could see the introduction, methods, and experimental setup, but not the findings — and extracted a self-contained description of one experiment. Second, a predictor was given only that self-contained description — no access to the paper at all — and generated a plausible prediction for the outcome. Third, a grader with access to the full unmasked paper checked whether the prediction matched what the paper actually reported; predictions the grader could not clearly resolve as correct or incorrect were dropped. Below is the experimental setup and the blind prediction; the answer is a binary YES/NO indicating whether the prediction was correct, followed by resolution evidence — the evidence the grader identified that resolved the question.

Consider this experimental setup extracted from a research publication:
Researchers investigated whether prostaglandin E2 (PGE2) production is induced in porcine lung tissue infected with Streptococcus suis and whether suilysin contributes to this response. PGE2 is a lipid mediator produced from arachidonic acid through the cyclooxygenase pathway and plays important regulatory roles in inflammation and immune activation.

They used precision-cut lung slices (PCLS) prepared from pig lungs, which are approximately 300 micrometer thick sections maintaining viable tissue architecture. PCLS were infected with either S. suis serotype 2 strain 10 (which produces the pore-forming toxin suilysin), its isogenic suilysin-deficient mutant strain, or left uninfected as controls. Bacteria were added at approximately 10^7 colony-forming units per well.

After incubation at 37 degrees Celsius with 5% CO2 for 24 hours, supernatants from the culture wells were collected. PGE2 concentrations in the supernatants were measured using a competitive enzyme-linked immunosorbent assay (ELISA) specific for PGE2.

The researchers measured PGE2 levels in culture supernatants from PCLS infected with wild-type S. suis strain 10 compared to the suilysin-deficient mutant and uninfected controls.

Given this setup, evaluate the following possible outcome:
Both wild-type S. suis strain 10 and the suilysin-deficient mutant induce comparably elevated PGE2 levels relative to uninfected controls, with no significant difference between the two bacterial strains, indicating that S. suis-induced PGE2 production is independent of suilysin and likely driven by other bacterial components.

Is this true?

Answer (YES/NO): NO